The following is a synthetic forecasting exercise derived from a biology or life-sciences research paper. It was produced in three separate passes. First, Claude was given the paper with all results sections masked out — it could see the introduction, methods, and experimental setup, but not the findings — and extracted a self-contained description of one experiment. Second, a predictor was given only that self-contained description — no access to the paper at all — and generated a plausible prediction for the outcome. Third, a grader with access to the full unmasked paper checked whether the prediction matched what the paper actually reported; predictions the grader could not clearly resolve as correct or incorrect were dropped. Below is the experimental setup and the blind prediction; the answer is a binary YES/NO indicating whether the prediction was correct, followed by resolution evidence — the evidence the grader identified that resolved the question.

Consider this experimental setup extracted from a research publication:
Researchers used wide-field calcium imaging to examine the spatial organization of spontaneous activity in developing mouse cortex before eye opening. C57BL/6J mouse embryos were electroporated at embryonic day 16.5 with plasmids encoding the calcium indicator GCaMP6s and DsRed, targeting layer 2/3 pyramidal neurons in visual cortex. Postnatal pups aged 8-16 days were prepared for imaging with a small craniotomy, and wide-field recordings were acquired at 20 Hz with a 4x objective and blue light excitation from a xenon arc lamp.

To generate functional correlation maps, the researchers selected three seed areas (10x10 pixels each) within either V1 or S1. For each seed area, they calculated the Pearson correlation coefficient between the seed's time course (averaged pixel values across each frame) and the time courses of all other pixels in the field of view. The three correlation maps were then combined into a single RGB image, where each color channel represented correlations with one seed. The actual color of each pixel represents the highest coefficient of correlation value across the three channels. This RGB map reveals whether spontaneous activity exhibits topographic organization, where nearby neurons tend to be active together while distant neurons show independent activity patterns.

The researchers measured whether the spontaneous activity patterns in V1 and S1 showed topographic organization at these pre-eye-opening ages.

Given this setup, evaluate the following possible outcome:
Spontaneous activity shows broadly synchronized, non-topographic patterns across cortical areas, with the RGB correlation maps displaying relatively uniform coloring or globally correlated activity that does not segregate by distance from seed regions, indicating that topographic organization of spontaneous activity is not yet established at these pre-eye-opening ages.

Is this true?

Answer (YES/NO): NO